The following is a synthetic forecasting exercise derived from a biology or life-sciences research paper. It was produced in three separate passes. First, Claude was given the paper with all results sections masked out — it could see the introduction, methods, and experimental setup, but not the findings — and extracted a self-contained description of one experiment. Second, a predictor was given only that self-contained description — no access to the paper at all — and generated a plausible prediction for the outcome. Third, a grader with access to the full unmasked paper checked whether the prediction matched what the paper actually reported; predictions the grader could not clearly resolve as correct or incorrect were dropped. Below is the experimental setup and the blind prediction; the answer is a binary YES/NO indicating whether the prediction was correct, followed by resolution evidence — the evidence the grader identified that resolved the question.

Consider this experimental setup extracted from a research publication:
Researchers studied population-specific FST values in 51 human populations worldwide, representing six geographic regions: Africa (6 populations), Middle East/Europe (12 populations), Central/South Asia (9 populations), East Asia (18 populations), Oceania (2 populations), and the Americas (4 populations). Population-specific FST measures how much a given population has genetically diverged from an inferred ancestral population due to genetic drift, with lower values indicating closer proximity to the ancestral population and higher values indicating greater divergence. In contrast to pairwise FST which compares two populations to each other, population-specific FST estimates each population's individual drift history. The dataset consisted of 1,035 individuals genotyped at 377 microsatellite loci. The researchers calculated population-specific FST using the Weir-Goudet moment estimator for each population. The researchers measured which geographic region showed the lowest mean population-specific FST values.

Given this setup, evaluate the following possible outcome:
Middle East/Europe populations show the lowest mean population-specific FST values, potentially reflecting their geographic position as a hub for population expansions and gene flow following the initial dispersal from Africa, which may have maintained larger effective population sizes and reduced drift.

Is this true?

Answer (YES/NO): NO